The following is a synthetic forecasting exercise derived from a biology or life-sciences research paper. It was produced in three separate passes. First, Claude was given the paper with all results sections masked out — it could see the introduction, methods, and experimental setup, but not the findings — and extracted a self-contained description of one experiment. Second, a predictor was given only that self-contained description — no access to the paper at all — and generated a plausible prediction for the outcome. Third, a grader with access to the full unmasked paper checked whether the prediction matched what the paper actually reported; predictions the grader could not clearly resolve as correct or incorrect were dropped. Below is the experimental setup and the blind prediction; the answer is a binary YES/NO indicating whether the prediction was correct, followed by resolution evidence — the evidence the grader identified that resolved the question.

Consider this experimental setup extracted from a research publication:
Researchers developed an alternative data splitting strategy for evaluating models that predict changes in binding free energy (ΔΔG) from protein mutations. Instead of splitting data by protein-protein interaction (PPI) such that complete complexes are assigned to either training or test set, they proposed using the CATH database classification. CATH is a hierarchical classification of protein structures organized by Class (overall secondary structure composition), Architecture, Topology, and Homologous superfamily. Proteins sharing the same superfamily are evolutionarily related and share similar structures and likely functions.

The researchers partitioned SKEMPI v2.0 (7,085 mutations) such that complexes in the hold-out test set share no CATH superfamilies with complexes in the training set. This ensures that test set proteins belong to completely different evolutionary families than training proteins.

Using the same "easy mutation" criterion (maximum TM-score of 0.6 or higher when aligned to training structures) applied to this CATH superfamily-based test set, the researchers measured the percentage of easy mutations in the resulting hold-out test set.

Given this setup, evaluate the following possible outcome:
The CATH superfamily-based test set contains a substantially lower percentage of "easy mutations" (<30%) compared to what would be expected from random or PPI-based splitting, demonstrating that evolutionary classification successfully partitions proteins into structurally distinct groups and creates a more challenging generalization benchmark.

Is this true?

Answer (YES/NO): YES